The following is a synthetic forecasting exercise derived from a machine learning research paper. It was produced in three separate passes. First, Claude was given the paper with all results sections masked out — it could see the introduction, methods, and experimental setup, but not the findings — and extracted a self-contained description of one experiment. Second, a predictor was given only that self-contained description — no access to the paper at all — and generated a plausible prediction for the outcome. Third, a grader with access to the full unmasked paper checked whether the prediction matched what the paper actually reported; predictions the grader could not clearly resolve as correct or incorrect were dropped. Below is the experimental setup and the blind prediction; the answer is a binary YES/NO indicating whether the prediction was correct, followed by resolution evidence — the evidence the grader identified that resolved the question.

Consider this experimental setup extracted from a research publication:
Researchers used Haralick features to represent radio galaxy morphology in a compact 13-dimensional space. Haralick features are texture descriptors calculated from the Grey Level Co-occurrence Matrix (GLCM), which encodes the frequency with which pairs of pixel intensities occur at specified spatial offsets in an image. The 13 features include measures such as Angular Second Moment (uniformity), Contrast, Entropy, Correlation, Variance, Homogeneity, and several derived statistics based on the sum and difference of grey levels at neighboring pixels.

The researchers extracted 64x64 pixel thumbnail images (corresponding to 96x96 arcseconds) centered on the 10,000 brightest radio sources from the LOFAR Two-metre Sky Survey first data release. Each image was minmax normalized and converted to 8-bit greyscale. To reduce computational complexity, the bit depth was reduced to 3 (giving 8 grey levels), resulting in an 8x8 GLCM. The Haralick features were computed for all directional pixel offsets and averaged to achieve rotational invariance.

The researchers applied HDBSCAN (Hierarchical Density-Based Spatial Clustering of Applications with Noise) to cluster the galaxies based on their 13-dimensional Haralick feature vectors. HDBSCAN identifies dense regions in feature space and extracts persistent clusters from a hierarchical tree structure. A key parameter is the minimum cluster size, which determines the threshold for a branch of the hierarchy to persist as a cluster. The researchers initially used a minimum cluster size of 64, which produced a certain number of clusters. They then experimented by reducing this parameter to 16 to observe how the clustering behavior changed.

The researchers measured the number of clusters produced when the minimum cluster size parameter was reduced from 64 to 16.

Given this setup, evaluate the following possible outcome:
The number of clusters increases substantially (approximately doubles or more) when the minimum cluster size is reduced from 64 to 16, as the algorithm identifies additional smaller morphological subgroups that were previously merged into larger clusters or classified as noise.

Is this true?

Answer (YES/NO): YES